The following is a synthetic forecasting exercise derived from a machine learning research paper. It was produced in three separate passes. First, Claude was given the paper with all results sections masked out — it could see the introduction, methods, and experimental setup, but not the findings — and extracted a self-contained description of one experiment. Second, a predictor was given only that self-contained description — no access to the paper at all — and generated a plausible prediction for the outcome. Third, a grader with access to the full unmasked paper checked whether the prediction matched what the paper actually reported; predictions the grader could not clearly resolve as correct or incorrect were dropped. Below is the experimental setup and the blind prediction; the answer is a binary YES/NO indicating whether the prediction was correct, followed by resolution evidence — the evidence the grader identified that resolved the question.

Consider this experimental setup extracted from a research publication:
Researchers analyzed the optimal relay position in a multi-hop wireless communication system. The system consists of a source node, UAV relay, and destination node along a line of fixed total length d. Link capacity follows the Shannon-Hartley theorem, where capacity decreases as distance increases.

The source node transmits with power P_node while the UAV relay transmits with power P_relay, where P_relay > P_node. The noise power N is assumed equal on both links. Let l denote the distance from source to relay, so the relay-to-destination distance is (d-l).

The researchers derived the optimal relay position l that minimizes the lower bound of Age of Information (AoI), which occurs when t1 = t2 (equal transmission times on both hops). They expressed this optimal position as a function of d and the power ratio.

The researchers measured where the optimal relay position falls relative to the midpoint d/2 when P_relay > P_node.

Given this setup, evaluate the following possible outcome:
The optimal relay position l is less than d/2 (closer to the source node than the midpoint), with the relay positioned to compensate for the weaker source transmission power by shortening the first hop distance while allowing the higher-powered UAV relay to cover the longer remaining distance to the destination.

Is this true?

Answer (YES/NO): YES